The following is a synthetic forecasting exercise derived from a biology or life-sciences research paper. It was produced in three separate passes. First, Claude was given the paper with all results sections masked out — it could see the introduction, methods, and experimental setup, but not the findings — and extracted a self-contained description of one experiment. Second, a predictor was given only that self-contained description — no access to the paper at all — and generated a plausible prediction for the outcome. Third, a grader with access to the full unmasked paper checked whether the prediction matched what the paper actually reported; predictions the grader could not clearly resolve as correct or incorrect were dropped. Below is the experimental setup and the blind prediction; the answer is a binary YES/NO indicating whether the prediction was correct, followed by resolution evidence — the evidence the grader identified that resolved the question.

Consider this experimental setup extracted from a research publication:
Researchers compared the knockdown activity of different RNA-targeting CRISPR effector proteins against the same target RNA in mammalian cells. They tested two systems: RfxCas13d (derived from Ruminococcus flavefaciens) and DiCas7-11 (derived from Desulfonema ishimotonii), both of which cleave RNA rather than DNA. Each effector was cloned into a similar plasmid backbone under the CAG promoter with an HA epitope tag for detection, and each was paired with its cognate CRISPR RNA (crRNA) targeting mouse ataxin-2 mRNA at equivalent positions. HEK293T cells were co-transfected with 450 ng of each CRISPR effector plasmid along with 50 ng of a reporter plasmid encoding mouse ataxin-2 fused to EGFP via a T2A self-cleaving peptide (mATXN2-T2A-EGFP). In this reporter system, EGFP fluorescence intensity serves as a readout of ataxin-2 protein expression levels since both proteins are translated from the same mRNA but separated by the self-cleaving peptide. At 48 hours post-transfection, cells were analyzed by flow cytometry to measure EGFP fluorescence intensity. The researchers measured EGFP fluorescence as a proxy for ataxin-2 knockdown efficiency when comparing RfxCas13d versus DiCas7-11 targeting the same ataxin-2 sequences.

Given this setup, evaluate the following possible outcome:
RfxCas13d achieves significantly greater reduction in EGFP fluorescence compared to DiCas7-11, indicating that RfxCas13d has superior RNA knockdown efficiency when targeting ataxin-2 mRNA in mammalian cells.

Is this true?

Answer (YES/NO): YES